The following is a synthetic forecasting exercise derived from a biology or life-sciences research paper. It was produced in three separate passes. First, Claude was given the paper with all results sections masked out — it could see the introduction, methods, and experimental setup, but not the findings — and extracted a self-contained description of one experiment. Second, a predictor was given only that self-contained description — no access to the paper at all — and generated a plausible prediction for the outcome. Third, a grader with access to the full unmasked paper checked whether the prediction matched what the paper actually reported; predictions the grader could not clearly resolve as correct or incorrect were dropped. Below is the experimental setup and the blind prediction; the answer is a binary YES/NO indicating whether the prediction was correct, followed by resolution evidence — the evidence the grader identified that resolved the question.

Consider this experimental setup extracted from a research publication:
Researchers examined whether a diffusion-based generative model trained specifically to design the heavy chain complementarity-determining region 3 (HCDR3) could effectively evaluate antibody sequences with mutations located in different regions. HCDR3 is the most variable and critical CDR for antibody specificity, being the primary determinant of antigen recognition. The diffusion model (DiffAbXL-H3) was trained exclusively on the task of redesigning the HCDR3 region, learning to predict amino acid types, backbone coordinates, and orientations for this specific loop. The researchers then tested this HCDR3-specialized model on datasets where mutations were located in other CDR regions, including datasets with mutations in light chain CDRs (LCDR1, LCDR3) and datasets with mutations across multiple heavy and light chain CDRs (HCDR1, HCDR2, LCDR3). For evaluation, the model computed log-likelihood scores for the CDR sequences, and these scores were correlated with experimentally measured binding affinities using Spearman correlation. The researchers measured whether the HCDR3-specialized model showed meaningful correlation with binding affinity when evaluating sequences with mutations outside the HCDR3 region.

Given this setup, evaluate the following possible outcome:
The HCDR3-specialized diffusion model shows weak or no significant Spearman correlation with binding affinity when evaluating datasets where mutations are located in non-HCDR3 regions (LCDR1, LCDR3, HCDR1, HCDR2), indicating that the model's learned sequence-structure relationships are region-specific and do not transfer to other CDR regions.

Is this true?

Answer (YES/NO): NO